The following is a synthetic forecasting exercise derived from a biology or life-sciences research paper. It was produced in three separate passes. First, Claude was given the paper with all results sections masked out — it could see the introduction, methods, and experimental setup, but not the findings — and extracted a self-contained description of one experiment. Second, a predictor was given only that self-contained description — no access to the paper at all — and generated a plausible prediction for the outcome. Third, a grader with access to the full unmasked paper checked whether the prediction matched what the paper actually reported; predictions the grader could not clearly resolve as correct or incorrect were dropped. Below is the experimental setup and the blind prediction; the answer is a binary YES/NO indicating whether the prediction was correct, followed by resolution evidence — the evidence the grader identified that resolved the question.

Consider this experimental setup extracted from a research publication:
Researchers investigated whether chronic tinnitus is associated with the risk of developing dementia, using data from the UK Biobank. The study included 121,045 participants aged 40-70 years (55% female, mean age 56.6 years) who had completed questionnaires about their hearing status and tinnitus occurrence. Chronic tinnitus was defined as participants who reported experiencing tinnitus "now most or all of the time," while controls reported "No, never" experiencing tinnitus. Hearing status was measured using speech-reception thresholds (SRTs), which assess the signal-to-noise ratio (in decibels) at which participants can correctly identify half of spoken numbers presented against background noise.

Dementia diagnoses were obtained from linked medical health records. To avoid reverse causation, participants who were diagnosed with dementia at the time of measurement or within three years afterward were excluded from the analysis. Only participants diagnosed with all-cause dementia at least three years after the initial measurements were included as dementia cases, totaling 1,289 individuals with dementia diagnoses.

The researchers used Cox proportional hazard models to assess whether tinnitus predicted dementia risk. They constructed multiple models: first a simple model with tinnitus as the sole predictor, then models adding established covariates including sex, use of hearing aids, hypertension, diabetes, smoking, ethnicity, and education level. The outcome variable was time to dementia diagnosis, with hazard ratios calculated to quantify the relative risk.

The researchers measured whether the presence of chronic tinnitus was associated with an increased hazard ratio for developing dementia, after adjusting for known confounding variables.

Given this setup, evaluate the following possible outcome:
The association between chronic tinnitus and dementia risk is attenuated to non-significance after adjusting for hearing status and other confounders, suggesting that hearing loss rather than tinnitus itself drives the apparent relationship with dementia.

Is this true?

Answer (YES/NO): NO